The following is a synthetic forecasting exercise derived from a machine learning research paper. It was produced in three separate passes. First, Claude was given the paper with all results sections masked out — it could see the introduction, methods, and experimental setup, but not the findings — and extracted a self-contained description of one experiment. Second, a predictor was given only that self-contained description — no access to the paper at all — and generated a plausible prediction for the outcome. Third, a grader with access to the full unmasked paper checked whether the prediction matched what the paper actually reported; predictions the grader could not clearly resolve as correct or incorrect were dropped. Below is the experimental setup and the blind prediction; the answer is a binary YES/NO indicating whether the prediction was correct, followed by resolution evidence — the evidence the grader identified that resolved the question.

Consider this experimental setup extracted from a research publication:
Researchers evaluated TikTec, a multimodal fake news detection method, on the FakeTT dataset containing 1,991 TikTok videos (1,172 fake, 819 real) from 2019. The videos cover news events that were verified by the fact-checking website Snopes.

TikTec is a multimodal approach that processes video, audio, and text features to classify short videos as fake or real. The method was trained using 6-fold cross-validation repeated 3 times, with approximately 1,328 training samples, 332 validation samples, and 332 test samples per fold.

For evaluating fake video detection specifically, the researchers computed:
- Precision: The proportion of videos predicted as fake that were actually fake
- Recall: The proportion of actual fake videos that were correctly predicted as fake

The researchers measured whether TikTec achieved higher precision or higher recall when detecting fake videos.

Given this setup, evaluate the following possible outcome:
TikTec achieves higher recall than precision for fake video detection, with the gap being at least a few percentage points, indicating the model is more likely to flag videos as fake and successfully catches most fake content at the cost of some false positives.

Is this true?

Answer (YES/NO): YES